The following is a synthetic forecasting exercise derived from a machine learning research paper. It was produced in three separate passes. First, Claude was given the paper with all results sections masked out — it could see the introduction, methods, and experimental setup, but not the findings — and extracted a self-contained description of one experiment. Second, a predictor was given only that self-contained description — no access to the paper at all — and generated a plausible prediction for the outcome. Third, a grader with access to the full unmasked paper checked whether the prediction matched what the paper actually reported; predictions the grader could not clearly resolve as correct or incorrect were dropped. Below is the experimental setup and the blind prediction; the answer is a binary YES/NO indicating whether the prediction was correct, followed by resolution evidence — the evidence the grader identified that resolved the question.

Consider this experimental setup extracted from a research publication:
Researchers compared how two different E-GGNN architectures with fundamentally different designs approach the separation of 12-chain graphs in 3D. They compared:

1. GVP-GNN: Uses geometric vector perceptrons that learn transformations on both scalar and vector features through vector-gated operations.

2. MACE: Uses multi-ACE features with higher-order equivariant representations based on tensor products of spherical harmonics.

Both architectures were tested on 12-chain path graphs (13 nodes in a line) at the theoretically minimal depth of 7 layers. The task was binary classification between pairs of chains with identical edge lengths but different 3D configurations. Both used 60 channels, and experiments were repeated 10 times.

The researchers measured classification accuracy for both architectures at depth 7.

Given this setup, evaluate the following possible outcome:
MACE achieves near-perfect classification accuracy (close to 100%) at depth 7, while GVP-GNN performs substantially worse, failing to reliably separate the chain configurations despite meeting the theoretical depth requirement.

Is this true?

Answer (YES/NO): NO